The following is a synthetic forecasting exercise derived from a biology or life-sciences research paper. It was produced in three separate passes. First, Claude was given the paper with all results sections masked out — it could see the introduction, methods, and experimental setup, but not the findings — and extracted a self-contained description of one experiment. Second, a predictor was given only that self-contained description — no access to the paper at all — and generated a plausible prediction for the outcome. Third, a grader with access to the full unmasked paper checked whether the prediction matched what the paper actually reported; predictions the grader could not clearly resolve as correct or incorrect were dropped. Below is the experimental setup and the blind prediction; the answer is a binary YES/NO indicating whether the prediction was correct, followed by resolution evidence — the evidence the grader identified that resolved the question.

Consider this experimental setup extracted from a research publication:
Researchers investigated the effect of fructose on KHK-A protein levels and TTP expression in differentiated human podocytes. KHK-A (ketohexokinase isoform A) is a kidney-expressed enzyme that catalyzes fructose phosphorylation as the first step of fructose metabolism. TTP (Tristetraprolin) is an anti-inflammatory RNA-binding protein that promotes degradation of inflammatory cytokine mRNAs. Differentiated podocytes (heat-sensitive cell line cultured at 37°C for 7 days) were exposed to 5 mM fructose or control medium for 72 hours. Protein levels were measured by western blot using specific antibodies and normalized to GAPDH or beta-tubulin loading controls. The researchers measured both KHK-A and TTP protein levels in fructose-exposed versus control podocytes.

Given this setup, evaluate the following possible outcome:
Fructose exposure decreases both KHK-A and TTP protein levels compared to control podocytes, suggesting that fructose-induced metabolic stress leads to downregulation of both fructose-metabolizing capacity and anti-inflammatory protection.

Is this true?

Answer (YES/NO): NO